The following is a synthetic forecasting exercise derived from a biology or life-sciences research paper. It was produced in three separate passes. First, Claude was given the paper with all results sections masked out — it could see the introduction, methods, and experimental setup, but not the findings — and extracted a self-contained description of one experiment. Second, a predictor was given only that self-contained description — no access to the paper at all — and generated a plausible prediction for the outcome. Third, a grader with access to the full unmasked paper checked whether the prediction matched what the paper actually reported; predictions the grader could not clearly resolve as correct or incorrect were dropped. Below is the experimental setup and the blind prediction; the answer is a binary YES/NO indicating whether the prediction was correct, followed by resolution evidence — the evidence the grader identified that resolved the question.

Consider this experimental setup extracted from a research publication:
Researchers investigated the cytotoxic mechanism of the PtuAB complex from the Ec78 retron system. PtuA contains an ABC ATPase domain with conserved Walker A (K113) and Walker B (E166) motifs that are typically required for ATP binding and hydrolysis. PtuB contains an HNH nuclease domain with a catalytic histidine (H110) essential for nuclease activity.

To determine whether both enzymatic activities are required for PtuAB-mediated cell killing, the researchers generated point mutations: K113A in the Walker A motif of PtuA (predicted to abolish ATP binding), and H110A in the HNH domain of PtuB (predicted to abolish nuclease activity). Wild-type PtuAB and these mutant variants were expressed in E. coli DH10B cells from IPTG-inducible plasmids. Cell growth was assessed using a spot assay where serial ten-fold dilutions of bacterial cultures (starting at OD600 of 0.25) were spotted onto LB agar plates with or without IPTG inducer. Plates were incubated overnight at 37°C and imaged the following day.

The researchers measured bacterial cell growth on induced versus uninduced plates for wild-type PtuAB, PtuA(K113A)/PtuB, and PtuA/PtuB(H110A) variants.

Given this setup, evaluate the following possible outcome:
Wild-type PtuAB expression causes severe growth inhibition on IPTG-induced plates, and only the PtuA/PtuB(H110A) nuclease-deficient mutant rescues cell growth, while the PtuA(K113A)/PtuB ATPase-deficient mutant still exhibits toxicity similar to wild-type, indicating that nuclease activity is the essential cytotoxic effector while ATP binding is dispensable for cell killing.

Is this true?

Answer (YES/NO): NO